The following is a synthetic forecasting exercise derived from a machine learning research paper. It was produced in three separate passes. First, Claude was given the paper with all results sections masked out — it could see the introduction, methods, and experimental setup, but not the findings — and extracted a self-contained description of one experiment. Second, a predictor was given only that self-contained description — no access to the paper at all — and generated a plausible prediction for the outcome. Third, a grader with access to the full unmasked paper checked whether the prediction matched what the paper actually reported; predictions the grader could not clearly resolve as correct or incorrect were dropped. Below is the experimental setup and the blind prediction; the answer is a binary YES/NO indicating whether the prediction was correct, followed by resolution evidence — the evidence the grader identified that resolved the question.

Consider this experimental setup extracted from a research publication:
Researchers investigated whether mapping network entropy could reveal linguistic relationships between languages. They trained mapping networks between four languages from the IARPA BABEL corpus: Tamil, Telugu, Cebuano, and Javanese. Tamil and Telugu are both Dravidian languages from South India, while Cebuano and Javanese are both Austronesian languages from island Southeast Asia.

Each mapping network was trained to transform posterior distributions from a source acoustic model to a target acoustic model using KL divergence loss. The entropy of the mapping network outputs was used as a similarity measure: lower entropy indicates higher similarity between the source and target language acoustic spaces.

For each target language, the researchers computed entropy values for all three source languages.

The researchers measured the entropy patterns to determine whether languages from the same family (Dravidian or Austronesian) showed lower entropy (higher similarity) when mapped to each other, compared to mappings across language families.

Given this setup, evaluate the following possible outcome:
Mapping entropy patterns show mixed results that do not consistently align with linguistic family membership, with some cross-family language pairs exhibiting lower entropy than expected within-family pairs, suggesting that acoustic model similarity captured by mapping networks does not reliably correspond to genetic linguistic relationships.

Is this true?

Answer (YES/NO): YES